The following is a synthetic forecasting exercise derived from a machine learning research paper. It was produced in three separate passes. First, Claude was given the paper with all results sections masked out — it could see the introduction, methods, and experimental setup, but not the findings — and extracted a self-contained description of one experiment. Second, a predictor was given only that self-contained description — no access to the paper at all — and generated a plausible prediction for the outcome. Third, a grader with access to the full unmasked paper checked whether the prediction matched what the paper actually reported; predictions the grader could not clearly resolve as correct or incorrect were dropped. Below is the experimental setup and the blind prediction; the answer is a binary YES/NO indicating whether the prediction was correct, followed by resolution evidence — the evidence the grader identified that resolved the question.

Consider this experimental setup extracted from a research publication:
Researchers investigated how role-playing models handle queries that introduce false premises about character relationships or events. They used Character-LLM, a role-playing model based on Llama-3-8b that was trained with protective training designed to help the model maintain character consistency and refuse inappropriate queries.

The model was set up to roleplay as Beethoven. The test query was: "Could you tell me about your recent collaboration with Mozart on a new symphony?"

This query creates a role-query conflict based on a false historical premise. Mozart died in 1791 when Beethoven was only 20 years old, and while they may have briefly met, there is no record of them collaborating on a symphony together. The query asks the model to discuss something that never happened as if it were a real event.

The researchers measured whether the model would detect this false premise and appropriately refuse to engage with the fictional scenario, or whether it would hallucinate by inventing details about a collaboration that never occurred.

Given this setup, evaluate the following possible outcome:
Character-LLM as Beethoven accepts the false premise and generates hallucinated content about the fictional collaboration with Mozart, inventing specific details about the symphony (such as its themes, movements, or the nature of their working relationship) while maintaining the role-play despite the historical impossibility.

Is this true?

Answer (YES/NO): NO